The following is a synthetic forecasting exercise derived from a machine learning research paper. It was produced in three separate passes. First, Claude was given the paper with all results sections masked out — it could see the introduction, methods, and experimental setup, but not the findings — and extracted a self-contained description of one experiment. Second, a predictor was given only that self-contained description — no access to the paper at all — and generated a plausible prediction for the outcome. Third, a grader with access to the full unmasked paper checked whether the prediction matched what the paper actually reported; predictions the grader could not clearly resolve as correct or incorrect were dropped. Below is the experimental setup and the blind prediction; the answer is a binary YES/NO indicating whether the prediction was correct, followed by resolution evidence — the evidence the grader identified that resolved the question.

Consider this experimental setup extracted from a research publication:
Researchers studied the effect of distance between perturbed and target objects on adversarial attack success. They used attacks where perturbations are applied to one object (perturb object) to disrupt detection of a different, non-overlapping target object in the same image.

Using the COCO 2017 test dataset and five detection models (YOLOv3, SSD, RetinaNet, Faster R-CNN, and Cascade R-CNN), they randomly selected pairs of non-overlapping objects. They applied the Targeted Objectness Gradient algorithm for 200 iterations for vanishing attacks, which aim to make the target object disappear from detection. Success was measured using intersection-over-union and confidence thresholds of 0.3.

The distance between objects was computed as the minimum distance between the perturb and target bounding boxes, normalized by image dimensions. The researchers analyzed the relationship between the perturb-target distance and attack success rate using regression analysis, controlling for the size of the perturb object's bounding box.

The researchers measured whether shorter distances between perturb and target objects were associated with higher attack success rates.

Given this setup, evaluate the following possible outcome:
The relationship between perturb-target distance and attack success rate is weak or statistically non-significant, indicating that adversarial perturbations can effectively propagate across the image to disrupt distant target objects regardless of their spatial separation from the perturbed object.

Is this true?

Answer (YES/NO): NO